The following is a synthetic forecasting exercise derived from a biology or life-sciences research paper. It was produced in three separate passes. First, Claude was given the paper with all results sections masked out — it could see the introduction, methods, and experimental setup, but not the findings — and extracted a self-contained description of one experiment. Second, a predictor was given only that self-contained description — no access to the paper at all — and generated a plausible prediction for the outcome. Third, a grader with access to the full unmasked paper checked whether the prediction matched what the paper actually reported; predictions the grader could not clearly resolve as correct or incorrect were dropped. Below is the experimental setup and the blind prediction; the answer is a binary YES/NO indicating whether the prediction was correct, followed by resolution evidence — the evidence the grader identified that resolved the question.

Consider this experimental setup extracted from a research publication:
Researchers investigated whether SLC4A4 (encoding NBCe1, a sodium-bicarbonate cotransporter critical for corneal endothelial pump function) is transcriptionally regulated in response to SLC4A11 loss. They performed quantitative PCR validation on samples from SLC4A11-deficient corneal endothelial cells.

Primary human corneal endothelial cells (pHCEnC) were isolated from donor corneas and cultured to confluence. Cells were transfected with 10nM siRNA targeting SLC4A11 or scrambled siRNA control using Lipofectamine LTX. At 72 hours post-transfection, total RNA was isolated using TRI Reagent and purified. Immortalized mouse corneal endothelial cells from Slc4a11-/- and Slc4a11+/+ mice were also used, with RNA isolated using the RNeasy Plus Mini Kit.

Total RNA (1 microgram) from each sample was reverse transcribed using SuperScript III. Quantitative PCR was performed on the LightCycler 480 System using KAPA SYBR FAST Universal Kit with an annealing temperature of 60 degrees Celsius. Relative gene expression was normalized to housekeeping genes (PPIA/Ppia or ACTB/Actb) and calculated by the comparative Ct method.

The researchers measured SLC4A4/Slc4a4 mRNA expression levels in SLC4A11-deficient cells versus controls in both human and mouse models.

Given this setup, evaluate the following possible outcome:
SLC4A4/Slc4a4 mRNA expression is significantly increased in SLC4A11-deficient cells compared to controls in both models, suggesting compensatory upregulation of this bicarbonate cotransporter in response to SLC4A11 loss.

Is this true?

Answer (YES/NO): NO